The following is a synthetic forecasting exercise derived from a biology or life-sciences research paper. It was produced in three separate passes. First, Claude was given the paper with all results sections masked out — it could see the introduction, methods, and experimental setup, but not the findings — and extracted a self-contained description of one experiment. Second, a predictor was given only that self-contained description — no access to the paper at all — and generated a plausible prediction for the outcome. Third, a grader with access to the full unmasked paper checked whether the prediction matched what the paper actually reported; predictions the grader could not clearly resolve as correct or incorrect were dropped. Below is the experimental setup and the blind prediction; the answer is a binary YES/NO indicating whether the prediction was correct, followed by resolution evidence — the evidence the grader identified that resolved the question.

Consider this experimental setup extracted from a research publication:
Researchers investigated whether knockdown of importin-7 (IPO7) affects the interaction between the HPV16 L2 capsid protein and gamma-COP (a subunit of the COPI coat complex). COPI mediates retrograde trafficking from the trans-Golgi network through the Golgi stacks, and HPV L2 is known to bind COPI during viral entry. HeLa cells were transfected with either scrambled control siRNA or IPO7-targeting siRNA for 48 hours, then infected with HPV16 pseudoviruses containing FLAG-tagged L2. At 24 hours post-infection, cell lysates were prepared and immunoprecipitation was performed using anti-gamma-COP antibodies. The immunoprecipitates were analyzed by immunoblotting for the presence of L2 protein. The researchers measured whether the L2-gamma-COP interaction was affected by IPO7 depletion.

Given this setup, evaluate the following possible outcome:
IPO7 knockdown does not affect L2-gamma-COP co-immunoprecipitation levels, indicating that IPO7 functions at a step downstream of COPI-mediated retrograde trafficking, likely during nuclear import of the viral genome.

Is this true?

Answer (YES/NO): YES